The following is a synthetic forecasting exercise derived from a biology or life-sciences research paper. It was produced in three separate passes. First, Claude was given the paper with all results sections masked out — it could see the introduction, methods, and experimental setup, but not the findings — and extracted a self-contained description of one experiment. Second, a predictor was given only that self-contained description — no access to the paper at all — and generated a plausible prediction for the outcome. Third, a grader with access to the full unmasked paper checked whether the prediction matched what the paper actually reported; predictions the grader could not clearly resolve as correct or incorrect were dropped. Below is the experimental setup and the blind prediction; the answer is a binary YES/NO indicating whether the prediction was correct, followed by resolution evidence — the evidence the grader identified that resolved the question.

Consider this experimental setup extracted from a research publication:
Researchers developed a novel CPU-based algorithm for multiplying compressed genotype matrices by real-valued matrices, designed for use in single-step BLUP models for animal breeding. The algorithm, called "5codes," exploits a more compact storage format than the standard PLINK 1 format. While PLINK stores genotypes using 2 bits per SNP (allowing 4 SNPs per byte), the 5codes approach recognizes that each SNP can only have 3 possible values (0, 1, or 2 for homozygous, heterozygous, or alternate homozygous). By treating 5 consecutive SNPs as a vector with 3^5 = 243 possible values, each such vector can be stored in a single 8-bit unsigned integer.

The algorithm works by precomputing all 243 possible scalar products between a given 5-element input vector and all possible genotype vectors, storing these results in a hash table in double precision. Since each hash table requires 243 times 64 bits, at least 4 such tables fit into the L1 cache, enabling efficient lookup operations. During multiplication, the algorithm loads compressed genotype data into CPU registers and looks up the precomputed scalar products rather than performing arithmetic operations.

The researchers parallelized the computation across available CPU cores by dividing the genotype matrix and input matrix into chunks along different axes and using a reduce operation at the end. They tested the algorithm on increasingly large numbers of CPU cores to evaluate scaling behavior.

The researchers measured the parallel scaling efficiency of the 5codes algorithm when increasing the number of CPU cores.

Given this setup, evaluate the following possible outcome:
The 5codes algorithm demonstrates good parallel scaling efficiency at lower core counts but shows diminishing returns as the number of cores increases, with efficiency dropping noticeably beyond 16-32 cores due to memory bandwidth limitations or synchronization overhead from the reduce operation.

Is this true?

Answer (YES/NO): NO